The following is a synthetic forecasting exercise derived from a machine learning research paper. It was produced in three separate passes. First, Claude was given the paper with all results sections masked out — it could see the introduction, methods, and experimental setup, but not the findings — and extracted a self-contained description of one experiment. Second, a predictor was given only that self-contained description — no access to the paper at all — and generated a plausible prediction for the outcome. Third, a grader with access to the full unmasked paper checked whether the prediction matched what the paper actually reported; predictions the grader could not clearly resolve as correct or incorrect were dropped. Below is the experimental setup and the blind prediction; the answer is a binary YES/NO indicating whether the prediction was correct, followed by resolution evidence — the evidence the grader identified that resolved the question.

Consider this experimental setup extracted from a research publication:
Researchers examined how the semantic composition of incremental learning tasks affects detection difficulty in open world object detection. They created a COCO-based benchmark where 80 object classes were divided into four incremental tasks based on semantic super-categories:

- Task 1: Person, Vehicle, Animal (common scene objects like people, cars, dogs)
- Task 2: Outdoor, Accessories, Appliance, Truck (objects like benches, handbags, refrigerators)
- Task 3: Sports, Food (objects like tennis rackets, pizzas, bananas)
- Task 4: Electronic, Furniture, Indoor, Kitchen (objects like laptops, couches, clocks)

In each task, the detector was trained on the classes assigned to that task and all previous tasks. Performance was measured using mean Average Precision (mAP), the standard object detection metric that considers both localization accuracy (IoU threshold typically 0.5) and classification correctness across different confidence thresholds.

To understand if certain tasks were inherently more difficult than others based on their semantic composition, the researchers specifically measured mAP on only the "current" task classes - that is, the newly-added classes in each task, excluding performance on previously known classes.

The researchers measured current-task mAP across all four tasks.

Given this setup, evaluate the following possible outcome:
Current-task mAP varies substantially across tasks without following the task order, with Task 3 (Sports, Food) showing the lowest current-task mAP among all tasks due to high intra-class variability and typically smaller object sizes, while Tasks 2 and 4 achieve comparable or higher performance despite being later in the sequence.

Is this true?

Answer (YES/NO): YES